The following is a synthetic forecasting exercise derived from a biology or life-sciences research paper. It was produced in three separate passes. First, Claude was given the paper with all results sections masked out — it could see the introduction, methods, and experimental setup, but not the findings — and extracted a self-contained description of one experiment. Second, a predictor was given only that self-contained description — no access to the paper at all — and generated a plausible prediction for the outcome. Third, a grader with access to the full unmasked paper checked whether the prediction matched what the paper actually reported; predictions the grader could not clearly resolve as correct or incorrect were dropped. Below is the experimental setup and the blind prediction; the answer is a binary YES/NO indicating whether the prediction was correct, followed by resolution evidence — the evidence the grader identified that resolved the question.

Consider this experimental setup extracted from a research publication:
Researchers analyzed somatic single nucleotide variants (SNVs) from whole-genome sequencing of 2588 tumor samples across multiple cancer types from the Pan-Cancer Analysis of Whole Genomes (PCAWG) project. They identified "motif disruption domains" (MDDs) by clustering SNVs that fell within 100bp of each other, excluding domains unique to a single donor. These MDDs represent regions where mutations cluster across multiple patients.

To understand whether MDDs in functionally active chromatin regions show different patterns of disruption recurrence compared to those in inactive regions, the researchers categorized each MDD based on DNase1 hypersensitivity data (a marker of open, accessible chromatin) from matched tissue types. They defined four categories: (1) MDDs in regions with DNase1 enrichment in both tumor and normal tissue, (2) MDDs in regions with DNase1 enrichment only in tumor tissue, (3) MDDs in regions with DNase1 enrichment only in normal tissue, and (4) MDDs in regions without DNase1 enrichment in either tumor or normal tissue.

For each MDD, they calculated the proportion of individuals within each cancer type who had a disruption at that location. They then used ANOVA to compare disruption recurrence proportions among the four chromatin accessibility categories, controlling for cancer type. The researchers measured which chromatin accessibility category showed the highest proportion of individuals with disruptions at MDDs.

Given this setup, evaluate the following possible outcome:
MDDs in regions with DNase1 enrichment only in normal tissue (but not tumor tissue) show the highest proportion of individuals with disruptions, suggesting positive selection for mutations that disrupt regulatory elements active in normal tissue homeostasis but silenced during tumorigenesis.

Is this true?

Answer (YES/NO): NO